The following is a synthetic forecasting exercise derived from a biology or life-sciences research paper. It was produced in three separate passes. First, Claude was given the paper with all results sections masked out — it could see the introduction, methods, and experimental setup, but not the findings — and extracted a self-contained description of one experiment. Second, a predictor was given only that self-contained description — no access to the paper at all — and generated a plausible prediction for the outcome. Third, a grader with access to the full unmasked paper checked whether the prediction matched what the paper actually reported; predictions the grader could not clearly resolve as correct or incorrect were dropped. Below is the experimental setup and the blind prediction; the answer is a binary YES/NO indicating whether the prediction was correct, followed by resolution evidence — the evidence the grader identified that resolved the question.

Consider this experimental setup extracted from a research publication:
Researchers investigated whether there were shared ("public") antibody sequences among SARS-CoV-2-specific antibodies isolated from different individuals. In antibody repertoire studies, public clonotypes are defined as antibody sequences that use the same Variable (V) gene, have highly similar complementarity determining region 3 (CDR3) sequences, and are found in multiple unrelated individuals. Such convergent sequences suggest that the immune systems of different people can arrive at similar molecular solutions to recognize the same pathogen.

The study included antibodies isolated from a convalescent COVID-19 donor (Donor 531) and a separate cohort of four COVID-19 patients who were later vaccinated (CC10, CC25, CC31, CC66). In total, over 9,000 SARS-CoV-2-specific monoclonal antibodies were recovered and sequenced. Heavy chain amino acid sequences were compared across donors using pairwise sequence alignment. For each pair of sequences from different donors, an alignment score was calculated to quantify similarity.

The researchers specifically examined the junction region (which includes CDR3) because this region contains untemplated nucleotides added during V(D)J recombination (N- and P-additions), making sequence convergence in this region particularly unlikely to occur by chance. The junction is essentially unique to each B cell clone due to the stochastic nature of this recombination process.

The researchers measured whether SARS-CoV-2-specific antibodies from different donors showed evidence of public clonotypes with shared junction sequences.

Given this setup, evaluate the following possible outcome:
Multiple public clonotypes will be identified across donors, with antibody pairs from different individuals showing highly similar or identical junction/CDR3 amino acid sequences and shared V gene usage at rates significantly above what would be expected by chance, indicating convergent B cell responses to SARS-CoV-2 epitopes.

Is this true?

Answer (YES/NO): YES